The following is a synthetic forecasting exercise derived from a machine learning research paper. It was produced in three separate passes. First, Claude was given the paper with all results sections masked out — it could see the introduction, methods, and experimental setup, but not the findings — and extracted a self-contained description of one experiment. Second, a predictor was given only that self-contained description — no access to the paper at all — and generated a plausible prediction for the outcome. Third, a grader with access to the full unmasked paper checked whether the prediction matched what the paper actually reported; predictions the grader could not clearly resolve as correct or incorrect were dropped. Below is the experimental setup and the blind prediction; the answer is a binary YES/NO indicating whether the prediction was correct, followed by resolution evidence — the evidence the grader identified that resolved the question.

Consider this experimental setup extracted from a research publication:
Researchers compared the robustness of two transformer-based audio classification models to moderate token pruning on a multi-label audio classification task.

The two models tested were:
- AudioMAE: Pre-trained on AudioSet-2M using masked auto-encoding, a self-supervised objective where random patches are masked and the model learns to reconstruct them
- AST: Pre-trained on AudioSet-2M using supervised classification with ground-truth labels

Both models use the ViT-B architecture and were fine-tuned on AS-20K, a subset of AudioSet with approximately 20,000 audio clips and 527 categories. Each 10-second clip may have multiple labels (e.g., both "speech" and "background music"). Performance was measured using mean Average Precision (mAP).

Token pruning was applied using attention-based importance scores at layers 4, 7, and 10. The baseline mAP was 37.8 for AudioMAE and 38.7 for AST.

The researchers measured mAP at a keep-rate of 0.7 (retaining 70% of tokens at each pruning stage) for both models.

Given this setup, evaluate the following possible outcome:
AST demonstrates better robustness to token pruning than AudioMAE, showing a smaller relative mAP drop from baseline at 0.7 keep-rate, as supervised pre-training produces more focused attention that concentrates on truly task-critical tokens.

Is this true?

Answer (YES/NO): YES